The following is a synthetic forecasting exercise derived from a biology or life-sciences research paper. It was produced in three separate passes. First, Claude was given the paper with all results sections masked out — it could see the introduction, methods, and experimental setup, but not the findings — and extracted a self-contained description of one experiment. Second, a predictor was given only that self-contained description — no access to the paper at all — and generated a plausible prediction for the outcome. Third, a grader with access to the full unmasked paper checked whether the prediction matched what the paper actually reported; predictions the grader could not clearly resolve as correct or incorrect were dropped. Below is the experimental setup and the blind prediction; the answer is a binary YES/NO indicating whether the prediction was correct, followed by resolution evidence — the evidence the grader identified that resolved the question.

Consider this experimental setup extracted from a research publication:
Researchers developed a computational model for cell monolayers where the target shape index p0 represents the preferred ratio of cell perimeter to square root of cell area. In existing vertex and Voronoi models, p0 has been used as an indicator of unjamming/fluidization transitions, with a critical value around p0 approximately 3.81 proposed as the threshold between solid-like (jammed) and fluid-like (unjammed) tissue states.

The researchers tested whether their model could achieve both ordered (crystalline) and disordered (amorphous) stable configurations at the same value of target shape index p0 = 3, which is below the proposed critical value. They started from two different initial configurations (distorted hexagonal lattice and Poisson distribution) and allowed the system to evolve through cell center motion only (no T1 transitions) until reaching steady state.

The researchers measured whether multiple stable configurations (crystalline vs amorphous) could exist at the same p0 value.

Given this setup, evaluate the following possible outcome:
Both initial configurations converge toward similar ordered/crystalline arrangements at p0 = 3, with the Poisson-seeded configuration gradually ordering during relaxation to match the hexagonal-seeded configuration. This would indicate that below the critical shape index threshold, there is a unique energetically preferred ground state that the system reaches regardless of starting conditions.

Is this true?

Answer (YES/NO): NO